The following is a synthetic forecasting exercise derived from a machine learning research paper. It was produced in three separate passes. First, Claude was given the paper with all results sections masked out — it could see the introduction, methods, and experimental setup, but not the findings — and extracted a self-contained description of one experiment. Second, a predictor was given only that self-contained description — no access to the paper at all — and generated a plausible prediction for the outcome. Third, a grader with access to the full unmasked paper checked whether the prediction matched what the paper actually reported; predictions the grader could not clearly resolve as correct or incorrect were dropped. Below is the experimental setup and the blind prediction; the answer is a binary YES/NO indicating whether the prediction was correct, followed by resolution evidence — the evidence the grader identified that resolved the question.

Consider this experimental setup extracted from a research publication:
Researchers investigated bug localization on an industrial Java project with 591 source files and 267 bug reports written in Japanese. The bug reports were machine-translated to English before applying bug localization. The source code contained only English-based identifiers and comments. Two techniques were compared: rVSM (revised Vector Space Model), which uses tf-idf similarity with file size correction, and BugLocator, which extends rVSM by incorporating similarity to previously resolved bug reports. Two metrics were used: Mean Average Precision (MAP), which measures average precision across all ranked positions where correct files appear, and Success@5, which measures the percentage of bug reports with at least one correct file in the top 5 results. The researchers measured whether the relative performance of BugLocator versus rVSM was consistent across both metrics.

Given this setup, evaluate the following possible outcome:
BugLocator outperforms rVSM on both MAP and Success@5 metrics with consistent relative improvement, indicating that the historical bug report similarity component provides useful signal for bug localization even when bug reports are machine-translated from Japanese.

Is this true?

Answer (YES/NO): YES